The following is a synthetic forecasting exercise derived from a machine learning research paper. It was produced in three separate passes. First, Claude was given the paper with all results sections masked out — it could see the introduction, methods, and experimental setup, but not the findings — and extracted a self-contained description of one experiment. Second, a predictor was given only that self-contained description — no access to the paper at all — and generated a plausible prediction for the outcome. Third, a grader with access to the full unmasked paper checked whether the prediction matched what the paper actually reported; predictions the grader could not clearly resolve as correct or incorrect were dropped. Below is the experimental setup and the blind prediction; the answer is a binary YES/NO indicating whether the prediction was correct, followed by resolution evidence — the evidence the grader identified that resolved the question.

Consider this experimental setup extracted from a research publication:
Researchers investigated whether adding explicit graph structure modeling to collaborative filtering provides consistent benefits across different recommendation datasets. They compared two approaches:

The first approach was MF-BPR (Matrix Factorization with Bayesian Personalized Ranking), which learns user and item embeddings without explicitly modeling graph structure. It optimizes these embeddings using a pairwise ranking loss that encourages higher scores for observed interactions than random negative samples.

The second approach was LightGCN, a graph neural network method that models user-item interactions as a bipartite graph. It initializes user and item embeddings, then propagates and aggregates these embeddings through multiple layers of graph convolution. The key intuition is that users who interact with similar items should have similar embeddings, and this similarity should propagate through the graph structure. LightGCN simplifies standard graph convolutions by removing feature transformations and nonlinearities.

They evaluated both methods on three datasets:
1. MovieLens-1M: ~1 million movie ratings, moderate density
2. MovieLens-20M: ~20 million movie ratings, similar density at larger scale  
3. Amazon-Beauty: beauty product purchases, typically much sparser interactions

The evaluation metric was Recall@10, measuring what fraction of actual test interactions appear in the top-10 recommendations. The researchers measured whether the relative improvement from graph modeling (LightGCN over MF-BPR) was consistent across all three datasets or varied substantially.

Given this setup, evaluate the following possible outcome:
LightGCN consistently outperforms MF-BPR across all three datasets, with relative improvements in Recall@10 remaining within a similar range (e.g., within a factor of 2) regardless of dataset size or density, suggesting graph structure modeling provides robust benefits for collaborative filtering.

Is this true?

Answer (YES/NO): NO